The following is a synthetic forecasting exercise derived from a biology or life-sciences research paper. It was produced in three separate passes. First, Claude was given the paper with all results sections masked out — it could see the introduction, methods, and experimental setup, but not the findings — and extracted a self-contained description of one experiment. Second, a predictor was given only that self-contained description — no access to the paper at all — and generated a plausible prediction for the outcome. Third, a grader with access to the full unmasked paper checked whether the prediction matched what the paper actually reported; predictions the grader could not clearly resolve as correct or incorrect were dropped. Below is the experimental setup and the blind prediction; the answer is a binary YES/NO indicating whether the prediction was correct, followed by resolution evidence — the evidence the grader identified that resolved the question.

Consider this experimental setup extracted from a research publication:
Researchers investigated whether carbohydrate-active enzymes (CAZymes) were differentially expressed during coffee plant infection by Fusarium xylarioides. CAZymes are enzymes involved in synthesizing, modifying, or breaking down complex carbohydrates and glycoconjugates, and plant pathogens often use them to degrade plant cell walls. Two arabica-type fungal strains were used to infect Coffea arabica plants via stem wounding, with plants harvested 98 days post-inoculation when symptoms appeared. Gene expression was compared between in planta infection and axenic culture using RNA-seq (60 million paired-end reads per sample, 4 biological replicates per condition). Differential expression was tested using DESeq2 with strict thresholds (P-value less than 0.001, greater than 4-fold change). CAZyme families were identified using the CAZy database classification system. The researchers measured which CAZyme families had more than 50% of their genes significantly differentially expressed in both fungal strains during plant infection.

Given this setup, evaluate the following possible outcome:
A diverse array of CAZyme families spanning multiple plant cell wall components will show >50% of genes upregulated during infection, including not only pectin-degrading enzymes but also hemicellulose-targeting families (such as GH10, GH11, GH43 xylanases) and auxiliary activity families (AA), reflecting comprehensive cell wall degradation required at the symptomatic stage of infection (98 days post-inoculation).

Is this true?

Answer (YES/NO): NO